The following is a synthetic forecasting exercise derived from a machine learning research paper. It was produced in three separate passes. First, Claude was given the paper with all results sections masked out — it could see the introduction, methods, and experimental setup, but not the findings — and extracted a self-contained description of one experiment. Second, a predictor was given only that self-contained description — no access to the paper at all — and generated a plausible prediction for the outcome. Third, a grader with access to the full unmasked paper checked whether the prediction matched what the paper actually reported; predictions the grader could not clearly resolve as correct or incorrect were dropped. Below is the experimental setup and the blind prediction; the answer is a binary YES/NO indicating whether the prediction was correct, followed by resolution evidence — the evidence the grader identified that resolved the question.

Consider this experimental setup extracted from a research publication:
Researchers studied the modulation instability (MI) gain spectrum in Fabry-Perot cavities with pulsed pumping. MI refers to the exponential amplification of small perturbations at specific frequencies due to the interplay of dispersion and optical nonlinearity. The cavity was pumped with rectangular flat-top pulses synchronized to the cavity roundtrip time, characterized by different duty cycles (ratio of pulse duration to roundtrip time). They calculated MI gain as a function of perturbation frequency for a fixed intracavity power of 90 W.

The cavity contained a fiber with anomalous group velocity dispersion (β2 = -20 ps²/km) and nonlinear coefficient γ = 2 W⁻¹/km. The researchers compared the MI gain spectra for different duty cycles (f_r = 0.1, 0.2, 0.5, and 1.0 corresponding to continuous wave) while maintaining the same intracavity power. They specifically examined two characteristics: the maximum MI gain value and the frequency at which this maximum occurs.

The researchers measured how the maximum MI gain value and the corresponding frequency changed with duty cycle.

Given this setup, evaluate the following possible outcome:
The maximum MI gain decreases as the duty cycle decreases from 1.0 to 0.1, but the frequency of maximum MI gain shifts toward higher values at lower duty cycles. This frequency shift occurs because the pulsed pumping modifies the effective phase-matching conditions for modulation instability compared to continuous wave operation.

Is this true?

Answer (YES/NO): NO